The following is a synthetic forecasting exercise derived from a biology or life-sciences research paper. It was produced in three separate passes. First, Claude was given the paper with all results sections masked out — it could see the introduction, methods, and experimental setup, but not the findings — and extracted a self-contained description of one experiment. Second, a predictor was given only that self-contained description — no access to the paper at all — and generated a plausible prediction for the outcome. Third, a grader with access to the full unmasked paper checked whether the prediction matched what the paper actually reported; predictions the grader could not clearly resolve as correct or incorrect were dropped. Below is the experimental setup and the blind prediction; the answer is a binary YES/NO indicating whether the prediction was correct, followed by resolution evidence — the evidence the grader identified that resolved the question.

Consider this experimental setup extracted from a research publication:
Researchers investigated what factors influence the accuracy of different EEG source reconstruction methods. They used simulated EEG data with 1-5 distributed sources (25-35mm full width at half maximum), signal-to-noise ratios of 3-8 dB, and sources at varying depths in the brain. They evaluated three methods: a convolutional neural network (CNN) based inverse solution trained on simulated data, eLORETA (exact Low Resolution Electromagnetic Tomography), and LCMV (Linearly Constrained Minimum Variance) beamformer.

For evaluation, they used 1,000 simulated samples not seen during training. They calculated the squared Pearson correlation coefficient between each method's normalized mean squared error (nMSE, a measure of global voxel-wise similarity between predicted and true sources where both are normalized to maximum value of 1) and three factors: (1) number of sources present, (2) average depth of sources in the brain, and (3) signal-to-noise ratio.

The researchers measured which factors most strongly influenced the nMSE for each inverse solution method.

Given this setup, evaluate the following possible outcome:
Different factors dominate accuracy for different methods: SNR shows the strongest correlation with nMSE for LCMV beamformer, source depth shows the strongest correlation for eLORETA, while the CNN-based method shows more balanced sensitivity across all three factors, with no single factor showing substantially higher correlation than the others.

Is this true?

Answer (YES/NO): NO